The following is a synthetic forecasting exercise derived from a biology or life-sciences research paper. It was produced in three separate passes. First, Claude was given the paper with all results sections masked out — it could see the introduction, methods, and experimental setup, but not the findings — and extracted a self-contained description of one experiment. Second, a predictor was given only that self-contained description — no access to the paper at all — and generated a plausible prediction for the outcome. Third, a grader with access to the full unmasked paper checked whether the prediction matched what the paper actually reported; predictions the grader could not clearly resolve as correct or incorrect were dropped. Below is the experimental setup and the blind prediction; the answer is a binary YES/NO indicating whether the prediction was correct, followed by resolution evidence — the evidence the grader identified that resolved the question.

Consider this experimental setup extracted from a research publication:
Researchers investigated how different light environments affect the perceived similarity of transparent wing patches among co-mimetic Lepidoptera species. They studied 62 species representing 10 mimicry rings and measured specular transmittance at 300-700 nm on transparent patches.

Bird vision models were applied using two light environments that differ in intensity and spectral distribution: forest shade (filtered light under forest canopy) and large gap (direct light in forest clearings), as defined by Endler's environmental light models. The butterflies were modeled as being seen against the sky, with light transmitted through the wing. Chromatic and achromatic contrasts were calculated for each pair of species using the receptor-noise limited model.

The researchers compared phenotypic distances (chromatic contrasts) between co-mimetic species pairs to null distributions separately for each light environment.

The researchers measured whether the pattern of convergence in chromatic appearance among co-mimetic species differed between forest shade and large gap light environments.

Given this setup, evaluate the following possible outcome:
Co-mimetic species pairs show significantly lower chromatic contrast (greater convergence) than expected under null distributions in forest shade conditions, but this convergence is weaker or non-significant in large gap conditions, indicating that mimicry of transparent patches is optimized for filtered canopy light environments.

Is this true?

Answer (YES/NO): NO